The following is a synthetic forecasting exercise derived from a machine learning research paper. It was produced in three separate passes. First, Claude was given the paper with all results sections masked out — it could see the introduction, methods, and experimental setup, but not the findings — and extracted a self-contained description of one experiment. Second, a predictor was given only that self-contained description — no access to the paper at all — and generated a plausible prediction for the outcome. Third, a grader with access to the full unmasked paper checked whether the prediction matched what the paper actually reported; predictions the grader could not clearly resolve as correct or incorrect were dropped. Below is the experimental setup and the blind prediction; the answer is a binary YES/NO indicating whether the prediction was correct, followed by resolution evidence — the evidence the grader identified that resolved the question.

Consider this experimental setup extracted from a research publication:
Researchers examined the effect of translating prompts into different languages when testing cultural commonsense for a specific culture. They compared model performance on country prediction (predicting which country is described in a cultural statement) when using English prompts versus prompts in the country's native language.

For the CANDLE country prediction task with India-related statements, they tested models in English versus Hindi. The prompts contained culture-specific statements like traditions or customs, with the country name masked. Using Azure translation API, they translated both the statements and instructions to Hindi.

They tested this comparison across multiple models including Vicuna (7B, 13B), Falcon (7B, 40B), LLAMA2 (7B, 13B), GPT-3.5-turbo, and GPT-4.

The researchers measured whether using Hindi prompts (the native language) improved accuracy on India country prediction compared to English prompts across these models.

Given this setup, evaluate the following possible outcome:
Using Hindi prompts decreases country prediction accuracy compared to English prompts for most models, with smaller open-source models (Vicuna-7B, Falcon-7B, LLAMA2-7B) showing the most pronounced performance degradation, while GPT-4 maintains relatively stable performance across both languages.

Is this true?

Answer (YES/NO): NO